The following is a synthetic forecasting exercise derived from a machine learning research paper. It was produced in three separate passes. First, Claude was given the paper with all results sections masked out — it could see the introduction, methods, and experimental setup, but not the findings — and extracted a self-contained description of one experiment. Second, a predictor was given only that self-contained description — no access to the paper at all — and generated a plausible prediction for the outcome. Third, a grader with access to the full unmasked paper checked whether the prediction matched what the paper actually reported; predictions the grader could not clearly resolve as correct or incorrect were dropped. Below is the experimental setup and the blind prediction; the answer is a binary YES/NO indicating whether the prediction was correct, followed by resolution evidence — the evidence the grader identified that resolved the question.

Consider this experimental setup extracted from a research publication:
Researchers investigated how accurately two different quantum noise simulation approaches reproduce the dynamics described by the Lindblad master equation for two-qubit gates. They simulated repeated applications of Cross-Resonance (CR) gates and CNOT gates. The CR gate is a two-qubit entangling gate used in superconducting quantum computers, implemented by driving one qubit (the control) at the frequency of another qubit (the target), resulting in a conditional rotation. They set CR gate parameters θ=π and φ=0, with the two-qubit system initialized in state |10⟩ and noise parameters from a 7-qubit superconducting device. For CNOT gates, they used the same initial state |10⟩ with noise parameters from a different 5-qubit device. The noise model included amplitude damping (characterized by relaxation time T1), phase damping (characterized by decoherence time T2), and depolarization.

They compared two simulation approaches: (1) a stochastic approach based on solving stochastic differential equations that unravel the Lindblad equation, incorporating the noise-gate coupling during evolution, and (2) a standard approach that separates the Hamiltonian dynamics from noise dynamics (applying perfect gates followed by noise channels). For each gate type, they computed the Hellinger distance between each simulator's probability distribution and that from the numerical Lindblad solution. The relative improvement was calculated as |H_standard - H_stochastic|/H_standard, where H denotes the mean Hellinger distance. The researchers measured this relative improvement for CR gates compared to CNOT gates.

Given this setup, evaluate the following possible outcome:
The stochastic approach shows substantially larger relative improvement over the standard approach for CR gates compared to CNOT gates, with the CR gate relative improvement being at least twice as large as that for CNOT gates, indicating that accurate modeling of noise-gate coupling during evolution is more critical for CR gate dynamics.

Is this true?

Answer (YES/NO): NO